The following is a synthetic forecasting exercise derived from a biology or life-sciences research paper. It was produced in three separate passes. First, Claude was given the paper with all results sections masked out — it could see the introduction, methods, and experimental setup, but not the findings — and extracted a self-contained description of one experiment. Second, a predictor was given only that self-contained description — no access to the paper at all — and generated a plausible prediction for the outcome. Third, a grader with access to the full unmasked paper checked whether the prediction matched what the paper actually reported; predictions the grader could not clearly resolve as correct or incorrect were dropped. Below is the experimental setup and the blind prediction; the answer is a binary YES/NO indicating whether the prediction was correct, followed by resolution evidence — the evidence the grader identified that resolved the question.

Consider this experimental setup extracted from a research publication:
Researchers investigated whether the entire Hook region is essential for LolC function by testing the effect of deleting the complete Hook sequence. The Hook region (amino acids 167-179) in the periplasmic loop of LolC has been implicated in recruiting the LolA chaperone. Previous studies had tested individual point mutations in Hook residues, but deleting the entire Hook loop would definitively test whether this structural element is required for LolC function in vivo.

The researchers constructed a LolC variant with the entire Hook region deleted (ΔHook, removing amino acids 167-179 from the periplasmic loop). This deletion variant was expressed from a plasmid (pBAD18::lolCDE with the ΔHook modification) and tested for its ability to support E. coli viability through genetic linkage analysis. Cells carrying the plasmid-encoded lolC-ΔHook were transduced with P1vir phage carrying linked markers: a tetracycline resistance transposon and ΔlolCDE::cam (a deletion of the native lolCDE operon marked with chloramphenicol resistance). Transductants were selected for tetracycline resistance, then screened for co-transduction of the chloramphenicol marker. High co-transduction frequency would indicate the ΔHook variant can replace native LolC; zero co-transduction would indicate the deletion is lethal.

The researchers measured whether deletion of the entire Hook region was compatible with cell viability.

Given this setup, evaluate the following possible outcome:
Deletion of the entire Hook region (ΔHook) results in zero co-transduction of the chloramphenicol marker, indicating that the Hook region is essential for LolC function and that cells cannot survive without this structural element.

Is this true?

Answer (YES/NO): YES